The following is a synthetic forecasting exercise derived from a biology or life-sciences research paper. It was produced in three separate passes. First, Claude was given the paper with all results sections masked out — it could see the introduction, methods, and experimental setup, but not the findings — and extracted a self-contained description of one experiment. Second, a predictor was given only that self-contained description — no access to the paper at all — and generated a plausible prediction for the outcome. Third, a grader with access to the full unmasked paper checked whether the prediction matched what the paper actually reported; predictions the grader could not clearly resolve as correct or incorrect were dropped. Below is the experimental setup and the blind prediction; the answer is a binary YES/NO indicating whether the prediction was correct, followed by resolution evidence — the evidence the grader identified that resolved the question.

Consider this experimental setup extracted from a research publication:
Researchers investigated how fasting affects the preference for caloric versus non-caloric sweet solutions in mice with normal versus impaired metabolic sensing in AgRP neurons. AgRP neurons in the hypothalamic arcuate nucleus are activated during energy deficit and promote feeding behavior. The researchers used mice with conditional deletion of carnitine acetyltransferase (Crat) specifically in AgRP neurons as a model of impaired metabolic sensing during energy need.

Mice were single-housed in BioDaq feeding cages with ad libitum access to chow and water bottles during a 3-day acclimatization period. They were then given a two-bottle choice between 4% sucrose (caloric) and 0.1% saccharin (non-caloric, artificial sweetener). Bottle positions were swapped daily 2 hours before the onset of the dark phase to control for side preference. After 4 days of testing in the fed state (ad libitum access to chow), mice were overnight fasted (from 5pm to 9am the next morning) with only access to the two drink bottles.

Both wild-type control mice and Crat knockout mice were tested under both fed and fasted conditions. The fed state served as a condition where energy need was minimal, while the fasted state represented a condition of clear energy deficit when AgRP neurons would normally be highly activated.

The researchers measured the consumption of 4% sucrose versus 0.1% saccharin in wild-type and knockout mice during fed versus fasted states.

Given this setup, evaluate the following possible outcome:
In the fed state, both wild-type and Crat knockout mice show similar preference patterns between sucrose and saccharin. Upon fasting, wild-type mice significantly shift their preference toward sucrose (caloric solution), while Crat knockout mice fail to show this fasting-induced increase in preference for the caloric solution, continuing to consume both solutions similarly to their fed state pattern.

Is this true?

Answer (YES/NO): YES